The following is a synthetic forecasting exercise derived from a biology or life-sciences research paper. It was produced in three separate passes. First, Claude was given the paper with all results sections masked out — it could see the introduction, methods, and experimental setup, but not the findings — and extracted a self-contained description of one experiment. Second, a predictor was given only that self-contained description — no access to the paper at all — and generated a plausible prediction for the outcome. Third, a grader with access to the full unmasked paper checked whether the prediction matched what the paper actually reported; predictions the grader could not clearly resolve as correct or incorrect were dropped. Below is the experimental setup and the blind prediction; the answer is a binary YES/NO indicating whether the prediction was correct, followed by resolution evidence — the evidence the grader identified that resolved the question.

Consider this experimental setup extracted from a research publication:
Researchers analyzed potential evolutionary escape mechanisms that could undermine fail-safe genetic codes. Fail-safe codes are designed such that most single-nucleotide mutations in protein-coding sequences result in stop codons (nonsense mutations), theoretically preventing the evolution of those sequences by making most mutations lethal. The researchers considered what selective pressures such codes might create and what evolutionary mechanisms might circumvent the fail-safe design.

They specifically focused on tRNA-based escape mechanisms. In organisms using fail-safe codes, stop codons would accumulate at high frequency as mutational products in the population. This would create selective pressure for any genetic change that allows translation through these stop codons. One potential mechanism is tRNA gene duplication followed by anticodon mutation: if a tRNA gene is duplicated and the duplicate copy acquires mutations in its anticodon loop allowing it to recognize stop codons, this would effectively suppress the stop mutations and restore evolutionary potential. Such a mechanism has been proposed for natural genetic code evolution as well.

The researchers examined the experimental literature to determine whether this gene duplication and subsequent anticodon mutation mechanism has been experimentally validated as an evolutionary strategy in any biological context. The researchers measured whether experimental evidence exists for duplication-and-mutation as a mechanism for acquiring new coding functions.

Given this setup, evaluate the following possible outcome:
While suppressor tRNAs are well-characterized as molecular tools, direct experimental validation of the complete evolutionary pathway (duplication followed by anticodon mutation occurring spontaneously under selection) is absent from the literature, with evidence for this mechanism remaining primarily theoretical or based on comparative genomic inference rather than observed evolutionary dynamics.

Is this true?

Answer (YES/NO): YES